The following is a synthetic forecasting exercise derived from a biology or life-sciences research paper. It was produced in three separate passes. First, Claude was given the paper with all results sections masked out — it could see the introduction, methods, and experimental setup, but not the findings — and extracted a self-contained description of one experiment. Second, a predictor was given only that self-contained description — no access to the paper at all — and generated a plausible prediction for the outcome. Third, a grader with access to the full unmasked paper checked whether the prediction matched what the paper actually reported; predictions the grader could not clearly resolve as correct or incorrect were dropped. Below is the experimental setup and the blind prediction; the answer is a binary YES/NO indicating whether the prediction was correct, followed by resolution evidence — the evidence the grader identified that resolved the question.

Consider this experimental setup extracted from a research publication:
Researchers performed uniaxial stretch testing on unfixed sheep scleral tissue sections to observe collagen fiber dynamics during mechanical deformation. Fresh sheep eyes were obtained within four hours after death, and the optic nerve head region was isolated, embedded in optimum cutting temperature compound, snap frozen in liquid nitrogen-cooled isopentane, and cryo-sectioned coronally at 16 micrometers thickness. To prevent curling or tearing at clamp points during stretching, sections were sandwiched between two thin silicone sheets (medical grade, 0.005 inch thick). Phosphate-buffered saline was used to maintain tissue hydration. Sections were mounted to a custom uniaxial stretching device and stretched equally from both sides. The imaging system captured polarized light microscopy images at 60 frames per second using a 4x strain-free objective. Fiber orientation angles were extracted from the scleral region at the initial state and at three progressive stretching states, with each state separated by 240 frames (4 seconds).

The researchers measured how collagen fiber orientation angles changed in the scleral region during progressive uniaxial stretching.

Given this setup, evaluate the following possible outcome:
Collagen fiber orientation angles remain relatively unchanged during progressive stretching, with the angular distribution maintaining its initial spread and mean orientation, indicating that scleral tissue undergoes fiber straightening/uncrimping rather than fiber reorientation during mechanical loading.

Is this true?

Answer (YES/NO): NO